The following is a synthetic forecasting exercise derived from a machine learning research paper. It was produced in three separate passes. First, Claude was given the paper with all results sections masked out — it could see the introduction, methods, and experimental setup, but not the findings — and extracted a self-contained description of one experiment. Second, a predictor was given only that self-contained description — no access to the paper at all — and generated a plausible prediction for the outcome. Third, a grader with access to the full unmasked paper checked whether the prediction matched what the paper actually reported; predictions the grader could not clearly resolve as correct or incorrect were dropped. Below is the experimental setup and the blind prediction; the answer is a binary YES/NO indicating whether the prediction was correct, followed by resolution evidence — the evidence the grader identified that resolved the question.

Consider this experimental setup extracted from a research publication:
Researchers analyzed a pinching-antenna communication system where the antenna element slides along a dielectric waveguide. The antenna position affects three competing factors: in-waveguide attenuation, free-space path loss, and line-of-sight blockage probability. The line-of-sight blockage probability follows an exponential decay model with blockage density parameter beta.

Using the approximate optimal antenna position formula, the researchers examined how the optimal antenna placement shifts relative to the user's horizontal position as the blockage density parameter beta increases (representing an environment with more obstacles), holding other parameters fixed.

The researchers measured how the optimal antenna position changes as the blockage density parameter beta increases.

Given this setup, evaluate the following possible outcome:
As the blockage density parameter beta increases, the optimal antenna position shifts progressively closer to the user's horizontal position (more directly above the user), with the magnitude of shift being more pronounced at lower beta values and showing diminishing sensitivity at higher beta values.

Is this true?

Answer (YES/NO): YES